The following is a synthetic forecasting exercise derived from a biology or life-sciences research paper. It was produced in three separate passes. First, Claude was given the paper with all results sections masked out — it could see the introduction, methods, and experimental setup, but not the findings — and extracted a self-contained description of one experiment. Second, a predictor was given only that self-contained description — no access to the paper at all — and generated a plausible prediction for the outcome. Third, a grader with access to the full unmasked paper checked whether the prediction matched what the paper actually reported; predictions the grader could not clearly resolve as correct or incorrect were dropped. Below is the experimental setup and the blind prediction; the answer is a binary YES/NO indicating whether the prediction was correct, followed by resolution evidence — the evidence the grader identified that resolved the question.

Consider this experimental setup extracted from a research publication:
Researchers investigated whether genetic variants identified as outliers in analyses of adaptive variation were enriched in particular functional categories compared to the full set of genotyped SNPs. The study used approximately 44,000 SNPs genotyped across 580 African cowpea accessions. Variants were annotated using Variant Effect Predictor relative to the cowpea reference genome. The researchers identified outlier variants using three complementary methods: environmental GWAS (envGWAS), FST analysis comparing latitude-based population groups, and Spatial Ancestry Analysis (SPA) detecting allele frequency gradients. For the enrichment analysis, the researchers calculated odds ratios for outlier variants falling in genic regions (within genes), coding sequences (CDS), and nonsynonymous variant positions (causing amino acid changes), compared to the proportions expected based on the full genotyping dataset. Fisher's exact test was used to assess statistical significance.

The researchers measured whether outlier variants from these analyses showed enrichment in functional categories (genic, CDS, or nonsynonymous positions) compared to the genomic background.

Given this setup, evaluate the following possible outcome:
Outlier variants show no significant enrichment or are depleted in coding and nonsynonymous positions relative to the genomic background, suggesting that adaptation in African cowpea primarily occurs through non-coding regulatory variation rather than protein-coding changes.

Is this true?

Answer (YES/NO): NO